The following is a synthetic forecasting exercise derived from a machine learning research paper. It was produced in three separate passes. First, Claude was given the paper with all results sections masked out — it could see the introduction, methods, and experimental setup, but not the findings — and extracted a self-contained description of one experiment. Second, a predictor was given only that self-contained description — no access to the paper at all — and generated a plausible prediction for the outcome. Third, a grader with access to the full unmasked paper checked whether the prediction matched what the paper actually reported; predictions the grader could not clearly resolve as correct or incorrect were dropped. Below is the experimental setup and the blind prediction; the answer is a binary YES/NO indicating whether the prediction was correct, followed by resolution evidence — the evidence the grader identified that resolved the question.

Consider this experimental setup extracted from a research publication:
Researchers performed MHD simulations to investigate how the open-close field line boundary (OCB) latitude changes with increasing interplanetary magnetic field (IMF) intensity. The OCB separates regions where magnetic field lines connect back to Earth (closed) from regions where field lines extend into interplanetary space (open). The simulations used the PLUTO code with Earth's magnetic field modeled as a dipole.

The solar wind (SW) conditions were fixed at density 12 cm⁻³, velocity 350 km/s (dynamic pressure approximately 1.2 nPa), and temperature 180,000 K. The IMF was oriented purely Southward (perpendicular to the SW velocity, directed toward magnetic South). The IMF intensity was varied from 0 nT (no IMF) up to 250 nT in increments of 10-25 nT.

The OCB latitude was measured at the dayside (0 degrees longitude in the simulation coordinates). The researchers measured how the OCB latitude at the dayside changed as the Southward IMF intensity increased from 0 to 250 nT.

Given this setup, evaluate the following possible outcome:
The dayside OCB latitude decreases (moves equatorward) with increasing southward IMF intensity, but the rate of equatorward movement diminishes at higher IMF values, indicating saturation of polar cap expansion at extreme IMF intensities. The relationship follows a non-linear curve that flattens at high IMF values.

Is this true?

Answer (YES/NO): YES